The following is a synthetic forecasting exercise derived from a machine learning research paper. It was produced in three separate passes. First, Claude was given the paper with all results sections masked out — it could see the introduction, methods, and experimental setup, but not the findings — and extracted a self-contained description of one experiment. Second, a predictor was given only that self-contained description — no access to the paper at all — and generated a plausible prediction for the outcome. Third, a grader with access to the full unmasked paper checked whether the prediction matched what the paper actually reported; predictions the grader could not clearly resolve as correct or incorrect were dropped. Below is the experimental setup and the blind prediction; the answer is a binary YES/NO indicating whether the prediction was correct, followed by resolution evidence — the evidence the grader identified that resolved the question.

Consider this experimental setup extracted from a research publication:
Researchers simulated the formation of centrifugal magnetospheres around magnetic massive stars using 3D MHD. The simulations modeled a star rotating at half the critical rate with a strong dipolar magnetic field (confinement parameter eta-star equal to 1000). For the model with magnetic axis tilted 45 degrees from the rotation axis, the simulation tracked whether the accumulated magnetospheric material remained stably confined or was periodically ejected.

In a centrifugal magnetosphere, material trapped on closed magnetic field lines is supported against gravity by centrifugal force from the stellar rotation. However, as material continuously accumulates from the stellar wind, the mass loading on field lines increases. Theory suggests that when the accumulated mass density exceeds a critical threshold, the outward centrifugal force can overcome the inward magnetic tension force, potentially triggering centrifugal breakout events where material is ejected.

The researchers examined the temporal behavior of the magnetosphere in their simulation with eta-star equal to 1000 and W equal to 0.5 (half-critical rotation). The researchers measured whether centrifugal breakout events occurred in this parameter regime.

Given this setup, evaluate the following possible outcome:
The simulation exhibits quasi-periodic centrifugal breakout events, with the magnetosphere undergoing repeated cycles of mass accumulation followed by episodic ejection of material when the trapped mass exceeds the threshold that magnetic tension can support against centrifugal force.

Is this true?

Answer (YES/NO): YES